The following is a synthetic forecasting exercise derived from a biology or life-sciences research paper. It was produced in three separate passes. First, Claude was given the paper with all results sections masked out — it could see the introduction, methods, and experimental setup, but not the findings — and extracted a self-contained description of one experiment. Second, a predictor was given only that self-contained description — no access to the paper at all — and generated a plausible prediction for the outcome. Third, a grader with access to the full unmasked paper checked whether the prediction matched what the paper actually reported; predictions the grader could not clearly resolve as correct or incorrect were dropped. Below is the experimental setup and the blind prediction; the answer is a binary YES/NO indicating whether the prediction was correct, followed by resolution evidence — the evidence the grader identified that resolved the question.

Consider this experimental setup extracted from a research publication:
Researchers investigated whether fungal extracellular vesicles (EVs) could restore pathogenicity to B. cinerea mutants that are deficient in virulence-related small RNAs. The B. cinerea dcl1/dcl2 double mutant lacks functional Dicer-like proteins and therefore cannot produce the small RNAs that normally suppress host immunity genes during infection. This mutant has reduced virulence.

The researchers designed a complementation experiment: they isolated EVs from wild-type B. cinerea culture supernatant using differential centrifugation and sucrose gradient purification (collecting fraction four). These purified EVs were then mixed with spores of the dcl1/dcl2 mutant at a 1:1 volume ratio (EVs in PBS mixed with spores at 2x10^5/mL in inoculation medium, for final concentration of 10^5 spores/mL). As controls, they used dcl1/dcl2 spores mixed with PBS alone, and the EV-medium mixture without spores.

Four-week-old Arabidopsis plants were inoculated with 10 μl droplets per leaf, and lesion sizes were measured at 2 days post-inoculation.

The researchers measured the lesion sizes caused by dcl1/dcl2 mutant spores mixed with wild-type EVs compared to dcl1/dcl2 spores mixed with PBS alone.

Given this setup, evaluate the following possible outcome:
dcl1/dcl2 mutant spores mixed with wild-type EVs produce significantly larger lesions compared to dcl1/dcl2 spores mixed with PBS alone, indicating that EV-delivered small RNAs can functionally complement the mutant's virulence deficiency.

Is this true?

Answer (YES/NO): YES